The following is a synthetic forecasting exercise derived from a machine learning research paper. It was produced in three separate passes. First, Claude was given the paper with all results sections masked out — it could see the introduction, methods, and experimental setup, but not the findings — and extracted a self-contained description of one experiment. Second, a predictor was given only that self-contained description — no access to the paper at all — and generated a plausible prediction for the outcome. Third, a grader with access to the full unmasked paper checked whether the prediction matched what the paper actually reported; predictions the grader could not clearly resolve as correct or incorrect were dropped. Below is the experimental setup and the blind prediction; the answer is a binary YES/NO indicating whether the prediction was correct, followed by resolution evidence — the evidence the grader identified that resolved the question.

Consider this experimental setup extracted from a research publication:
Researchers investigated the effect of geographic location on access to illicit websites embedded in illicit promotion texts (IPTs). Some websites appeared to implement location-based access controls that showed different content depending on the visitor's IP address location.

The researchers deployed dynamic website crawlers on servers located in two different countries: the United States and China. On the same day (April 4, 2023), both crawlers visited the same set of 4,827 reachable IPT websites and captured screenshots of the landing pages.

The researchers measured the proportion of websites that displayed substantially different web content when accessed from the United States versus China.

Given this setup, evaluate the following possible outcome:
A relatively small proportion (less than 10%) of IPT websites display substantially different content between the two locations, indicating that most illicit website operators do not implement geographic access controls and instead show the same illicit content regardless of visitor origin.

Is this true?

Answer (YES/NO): NO